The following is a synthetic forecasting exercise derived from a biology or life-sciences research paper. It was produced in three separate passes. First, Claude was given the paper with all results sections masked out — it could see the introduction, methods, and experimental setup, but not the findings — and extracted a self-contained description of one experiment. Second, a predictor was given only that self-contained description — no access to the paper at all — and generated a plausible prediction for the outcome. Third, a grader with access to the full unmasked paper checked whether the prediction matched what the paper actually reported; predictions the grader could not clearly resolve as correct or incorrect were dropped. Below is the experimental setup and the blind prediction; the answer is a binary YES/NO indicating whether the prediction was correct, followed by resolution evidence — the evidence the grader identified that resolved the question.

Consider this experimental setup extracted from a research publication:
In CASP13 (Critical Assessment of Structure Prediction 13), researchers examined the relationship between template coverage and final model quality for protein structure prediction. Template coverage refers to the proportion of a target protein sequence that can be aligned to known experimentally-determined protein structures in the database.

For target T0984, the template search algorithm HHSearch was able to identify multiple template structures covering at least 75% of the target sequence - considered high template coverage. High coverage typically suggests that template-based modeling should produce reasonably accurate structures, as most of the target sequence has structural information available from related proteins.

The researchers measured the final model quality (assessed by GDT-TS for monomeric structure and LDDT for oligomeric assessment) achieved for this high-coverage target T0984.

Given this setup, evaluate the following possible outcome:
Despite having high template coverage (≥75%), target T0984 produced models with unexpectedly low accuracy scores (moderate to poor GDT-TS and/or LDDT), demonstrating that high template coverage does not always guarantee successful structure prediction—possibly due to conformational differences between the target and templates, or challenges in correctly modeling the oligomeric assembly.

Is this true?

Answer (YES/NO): YES